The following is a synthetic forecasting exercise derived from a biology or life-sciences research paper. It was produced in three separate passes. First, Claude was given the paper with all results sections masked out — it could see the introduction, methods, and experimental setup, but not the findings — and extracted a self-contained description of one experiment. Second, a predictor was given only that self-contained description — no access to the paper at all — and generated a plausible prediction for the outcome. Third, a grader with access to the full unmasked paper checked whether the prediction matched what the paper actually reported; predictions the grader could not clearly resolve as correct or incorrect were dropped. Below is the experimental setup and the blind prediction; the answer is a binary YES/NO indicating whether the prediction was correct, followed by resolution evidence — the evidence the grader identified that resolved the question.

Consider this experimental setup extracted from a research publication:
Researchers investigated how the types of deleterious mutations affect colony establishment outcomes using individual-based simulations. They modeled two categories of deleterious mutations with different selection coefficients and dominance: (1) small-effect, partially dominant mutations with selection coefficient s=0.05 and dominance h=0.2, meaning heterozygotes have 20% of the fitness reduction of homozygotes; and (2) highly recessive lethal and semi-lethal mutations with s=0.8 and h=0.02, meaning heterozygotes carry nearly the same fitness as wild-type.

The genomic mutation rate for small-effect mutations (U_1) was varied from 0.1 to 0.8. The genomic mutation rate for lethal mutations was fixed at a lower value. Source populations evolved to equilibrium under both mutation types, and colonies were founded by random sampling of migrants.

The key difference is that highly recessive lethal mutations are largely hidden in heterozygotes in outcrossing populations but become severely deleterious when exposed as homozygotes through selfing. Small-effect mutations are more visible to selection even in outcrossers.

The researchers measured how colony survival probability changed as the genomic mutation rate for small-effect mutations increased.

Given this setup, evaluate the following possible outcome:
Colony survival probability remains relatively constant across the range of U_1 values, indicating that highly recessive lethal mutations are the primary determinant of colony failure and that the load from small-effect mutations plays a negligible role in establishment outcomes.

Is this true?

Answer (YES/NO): NO